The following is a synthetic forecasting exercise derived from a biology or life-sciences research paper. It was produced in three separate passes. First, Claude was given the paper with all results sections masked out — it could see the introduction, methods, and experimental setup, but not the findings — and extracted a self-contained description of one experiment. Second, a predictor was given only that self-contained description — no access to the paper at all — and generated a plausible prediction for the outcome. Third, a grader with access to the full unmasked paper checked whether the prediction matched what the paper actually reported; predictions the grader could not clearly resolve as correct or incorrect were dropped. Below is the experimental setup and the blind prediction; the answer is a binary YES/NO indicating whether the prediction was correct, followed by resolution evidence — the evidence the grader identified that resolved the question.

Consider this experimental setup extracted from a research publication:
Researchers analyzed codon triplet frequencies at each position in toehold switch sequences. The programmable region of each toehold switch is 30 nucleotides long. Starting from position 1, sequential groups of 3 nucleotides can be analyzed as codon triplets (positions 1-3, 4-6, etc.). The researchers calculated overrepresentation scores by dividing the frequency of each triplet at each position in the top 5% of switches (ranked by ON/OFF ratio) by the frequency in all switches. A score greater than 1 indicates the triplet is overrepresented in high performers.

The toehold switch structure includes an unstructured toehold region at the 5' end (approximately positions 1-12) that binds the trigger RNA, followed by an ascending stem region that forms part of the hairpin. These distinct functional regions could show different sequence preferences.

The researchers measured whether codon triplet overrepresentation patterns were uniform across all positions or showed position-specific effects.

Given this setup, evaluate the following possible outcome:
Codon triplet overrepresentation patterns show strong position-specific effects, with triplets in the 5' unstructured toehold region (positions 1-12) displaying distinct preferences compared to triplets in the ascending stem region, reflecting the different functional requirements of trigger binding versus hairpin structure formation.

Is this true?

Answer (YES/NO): NO